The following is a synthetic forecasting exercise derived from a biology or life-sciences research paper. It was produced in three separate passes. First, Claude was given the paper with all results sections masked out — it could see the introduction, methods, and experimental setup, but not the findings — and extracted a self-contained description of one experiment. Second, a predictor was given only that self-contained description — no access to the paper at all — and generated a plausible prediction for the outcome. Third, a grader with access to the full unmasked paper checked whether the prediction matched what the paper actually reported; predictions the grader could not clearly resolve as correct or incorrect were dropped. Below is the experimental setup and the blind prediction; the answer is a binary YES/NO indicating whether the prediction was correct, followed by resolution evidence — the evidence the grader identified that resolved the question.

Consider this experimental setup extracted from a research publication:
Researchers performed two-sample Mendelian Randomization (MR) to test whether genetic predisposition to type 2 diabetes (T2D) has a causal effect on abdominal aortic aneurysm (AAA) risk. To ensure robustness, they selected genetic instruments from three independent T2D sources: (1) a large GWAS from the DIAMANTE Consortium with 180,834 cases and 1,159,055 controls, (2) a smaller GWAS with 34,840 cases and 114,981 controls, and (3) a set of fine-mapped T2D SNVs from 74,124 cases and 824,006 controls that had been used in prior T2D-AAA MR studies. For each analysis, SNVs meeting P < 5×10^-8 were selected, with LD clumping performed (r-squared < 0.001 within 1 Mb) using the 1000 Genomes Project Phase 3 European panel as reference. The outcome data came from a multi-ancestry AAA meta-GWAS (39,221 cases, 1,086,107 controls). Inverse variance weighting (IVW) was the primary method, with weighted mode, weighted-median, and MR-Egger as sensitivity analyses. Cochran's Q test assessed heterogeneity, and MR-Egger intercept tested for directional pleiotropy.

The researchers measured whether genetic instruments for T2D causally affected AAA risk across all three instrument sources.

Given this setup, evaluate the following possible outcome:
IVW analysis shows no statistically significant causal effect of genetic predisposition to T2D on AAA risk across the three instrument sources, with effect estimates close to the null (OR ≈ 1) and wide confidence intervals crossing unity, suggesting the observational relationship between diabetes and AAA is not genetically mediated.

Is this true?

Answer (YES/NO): NO